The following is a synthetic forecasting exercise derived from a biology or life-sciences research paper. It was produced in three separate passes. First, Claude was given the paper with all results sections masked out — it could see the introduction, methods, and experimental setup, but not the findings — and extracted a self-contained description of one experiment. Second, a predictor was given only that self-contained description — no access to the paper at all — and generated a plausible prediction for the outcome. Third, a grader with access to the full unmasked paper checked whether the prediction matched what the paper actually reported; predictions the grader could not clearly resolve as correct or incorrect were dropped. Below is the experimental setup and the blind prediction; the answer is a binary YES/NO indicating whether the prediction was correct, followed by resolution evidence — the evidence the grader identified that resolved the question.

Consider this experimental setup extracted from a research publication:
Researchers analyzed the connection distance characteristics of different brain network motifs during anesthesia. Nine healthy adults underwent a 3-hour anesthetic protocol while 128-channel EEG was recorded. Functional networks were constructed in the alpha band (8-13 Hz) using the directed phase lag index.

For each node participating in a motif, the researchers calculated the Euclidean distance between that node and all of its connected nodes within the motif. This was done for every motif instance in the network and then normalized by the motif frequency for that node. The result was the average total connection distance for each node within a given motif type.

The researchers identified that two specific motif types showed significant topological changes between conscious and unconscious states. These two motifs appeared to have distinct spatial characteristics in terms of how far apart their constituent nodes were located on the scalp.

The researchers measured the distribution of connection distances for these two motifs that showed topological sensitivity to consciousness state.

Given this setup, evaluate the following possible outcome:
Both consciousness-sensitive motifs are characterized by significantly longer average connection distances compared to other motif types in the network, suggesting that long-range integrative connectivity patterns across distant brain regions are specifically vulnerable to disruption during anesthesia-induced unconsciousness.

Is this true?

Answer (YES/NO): NO